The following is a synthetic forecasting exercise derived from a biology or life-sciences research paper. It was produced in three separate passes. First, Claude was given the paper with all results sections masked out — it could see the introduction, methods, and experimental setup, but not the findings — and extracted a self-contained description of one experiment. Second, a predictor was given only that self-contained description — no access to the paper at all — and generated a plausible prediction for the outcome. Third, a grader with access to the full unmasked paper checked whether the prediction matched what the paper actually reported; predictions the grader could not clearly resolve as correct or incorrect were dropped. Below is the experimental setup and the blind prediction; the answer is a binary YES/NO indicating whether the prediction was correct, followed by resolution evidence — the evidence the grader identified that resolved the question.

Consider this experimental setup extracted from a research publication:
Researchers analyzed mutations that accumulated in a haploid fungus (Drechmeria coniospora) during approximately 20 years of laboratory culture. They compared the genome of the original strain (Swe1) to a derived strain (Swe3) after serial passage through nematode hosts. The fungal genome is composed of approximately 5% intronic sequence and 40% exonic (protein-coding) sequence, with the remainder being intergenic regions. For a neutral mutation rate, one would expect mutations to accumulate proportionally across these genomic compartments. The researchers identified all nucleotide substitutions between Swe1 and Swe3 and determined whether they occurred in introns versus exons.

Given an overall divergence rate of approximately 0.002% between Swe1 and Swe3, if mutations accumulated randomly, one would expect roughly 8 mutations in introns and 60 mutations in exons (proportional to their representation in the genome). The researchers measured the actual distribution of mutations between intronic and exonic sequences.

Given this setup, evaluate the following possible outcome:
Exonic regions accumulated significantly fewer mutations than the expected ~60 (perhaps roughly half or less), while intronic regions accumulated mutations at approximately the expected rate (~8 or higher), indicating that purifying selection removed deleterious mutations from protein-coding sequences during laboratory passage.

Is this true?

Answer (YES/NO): NO